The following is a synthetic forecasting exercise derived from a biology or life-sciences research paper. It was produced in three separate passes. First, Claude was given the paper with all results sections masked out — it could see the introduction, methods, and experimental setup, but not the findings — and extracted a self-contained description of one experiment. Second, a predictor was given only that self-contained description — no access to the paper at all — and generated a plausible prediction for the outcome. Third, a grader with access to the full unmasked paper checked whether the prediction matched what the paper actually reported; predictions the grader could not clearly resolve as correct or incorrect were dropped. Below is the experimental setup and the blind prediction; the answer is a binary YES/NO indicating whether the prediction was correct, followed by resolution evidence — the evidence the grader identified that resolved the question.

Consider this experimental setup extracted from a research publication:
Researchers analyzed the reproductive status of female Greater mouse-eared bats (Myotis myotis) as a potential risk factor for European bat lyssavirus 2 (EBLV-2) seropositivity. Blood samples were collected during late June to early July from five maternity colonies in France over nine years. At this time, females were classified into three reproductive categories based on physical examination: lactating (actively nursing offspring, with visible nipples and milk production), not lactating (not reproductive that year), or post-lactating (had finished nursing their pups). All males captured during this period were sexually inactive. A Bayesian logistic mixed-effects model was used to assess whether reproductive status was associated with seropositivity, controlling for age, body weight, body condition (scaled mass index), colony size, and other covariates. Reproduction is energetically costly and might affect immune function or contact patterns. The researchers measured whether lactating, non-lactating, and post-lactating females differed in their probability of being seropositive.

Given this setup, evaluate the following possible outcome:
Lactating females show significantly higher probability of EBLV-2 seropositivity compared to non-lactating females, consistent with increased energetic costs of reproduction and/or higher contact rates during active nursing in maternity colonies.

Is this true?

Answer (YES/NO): NO